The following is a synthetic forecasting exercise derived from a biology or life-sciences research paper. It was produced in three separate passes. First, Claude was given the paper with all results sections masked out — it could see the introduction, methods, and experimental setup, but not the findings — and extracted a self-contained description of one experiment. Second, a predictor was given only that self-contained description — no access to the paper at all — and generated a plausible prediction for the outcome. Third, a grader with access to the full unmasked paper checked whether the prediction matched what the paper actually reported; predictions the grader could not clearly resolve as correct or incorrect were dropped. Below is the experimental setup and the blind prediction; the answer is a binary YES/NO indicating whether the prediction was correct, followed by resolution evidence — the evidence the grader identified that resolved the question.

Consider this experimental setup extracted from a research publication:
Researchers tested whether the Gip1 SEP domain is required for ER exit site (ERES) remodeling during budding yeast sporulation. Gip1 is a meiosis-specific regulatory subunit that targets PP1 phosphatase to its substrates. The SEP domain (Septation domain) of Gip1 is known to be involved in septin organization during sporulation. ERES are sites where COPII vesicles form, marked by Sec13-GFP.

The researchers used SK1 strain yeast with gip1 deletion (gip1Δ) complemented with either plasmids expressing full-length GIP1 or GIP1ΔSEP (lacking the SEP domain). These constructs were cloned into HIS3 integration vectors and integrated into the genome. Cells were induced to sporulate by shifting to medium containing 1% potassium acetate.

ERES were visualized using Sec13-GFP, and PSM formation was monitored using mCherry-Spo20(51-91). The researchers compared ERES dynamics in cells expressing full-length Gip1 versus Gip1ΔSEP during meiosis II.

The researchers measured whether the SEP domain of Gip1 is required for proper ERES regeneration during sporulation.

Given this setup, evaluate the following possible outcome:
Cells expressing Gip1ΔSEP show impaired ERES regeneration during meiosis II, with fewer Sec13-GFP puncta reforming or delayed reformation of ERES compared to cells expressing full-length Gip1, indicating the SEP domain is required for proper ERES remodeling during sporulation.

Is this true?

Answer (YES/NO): NO